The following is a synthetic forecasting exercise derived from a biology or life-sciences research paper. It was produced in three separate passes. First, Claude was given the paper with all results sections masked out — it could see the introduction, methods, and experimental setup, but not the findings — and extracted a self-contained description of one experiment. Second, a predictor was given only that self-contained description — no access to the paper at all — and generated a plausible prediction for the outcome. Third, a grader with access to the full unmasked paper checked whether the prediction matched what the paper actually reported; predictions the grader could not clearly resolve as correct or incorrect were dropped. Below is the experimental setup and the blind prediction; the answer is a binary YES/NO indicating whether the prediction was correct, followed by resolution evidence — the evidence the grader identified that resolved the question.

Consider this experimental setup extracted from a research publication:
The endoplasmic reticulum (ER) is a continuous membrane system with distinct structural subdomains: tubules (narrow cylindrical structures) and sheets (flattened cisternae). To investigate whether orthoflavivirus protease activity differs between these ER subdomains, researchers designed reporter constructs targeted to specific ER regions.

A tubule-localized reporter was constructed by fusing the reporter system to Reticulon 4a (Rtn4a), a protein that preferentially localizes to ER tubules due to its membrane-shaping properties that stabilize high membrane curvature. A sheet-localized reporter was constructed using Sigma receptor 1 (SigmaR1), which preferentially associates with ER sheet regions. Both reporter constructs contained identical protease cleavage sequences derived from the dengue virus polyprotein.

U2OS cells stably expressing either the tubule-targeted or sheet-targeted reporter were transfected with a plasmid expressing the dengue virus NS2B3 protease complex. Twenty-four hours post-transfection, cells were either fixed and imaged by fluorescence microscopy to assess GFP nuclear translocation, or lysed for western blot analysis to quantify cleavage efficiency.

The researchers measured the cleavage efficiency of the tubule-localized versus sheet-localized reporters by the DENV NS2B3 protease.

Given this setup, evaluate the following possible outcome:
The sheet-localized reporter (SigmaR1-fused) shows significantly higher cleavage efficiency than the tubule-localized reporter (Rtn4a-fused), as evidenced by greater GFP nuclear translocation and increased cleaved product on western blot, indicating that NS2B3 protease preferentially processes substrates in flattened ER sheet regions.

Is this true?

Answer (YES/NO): YES